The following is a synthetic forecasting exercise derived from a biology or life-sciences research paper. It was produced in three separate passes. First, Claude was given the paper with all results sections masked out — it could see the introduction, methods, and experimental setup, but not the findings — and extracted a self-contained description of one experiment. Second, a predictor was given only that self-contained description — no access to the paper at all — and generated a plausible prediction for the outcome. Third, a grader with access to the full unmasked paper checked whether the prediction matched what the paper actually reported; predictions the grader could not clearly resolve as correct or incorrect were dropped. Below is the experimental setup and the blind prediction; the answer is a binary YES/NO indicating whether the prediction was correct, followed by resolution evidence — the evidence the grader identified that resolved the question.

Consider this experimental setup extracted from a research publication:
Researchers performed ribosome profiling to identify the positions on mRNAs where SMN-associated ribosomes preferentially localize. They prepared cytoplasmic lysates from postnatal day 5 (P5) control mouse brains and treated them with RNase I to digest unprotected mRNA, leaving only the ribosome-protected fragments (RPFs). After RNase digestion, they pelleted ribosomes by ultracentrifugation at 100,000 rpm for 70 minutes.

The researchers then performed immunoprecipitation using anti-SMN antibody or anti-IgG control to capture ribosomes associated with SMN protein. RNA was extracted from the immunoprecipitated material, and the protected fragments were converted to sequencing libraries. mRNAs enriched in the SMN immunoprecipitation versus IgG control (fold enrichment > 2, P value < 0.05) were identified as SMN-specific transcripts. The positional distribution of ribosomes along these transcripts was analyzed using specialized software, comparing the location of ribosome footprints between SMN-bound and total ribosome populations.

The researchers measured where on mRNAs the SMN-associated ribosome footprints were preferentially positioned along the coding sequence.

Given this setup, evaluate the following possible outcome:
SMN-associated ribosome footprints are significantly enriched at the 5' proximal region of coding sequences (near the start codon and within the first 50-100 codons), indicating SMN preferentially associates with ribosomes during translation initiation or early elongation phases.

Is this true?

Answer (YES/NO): YES